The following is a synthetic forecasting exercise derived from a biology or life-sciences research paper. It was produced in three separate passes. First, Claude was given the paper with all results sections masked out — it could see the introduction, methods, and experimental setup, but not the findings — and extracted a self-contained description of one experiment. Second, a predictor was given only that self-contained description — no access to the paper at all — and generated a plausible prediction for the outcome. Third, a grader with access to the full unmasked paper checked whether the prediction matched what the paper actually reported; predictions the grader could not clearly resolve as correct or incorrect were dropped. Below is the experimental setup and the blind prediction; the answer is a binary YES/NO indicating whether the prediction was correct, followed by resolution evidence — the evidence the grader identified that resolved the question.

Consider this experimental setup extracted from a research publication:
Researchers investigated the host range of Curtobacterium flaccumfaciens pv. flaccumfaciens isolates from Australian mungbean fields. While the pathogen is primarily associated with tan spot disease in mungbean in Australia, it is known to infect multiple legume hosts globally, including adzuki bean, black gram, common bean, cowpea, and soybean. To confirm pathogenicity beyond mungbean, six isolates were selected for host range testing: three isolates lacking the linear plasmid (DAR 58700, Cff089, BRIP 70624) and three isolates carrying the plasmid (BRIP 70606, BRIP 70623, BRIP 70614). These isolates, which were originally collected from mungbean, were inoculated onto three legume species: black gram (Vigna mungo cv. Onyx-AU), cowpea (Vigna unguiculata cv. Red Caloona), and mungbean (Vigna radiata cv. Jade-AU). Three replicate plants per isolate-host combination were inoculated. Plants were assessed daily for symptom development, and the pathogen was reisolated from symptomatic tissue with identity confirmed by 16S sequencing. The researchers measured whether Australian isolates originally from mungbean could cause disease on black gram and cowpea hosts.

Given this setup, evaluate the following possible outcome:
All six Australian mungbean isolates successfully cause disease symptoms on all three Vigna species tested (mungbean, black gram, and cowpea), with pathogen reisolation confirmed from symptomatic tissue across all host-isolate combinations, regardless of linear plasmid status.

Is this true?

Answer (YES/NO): NO